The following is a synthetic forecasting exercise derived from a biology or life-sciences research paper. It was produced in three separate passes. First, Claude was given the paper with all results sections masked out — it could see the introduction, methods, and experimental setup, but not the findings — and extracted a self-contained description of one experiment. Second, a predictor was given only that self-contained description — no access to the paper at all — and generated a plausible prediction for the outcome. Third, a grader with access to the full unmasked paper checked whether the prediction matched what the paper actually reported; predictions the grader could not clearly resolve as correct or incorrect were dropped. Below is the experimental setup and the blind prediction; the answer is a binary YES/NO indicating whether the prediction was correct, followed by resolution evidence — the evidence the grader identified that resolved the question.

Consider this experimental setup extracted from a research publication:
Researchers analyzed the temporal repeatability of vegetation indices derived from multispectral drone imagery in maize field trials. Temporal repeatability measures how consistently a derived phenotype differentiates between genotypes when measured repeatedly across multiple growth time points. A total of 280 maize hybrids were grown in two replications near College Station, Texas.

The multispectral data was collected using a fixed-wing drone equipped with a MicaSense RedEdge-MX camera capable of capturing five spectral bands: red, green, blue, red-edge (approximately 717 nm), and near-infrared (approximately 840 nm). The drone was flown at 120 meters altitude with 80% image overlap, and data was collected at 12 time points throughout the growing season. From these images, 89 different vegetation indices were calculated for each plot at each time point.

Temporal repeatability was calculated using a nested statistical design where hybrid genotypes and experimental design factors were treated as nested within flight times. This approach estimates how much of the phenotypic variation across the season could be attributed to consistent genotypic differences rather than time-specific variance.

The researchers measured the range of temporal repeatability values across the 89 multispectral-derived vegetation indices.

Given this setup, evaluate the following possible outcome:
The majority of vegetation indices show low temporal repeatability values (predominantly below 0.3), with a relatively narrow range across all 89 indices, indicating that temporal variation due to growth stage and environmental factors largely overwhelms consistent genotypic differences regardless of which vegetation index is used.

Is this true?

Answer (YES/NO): NO